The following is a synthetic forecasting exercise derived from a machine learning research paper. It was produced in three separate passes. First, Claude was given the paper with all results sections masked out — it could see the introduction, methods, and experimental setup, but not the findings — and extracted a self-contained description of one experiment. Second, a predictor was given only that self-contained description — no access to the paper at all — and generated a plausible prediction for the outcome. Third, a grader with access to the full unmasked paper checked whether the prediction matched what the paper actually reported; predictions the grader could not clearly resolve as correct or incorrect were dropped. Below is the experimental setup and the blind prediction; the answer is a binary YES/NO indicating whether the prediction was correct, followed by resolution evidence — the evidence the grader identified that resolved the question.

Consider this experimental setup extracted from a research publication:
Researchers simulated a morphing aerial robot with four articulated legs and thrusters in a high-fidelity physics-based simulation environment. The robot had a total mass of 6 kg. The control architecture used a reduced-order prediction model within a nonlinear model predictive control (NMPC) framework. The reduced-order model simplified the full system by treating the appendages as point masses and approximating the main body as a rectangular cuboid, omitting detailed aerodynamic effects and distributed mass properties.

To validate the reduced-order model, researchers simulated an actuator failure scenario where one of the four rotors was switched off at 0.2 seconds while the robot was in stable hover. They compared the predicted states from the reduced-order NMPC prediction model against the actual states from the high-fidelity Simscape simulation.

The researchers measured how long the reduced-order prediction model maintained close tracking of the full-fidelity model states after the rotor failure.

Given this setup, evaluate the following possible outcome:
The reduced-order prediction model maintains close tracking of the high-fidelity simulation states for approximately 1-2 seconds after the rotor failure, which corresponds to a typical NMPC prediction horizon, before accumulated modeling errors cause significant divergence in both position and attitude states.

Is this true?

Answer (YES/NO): NO